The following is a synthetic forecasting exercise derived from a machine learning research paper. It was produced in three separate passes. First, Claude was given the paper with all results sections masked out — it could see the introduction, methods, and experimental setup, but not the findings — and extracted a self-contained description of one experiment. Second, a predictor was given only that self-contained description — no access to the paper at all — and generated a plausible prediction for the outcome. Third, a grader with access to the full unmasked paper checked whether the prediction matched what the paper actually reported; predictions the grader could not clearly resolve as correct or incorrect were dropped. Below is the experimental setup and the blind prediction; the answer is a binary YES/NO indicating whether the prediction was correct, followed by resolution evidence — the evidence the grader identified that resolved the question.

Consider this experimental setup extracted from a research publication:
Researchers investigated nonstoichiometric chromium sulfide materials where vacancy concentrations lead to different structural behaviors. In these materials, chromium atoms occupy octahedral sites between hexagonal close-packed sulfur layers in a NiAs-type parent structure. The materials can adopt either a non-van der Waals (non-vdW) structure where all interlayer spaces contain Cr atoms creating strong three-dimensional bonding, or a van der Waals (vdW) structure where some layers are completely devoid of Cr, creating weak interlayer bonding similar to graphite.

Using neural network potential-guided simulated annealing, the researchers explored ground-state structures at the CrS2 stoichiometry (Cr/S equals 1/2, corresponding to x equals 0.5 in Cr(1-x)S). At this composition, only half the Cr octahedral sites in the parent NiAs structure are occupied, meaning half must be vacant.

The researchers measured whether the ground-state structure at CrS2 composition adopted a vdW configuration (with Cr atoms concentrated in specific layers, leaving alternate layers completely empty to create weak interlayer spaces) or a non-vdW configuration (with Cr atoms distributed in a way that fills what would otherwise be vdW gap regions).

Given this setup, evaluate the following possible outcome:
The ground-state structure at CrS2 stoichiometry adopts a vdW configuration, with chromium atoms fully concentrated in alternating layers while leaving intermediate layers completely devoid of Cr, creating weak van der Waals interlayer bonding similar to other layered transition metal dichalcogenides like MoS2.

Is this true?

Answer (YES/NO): NO